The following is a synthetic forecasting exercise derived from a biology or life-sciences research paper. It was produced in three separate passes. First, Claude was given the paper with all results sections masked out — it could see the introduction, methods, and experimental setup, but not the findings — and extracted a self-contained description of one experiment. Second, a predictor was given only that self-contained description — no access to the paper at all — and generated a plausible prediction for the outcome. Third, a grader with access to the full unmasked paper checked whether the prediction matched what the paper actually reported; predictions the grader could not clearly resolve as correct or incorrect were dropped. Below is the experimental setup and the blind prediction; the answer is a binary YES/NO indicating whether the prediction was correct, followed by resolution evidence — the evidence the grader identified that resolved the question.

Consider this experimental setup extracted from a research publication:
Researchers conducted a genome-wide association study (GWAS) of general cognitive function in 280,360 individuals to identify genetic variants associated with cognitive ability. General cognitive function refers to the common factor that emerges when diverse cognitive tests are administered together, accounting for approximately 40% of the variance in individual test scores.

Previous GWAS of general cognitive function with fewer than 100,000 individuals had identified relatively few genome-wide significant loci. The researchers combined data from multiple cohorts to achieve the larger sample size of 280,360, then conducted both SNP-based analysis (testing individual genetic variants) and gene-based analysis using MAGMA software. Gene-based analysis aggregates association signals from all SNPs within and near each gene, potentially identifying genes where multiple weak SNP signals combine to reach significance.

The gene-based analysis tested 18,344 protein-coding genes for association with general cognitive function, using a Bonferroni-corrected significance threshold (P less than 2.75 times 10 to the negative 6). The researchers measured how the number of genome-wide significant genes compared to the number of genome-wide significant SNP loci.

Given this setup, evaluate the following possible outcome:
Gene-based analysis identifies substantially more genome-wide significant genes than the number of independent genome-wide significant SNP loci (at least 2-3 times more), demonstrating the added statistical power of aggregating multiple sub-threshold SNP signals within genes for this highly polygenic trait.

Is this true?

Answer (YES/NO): YES